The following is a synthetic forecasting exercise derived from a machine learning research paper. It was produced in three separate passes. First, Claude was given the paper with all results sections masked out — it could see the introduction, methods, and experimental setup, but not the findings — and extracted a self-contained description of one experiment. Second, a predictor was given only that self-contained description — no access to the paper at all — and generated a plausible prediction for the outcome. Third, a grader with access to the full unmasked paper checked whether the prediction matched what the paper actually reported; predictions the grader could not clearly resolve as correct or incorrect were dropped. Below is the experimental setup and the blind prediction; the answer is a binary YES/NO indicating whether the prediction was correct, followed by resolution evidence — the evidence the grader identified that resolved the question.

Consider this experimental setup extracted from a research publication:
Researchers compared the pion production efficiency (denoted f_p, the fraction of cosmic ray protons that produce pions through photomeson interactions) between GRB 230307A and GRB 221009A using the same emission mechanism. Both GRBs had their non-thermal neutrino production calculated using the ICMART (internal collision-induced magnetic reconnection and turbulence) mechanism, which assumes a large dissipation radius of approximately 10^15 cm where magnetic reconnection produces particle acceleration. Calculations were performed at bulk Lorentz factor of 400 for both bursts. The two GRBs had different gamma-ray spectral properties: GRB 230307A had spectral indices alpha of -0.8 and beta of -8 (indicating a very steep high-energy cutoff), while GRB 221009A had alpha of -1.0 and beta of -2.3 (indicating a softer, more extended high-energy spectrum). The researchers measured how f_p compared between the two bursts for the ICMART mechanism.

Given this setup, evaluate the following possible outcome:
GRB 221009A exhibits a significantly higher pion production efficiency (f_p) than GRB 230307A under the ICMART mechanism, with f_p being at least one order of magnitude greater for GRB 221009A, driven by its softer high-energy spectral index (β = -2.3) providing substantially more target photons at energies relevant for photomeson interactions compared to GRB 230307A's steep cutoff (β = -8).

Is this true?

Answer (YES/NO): NO